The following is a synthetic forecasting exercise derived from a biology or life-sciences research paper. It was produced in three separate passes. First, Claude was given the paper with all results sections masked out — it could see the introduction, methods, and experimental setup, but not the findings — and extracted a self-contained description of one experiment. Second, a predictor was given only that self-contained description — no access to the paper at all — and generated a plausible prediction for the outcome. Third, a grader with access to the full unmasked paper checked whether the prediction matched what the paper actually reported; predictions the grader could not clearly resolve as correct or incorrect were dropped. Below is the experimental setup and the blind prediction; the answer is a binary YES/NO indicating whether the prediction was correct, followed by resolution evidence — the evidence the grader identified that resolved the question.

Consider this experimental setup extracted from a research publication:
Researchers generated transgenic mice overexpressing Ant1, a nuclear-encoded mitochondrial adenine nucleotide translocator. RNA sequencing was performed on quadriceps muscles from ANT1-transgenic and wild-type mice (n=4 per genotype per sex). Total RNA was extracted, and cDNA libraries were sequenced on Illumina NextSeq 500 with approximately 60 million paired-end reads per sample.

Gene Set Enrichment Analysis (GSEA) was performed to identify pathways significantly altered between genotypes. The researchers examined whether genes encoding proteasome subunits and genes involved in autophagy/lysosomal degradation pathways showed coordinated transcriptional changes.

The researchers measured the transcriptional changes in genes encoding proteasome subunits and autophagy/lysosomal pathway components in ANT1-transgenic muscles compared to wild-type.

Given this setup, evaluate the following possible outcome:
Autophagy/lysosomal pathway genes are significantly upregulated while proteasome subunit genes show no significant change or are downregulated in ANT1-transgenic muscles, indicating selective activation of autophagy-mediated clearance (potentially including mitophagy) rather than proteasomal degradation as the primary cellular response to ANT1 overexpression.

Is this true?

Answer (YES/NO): NO